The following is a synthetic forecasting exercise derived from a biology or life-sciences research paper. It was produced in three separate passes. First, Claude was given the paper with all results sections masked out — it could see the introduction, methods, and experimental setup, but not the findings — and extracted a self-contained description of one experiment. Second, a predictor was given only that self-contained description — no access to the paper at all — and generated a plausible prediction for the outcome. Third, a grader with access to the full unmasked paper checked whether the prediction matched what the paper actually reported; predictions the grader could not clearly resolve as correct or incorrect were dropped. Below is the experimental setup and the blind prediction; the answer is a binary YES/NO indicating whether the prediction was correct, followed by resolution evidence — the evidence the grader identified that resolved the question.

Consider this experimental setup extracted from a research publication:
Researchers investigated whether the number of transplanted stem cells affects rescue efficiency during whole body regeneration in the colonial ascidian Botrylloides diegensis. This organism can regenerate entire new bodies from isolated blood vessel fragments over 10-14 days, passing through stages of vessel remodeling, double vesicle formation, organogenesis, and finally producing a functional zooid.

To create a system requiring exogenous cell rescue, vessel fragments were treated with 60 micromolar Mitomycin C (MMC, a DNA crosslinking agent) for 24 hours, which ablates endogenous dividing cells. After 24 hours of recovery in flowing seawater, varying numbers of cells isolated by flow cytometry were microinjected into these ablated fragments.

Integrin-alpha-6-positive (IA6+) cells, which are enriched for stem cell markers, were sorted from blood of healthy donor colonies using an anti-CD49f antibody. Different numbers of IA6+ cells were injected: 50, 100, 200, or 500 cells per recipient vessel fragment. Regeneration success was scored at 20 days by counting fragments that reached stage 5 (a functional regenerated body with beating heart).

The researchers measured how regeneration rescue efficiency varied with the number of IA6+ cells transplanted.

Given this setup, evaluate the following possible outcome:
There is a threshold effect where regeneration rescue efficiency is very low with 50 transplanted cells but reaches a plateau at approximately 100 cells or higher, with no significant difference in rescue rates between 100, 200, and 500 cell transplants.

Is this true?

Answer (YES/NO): NO